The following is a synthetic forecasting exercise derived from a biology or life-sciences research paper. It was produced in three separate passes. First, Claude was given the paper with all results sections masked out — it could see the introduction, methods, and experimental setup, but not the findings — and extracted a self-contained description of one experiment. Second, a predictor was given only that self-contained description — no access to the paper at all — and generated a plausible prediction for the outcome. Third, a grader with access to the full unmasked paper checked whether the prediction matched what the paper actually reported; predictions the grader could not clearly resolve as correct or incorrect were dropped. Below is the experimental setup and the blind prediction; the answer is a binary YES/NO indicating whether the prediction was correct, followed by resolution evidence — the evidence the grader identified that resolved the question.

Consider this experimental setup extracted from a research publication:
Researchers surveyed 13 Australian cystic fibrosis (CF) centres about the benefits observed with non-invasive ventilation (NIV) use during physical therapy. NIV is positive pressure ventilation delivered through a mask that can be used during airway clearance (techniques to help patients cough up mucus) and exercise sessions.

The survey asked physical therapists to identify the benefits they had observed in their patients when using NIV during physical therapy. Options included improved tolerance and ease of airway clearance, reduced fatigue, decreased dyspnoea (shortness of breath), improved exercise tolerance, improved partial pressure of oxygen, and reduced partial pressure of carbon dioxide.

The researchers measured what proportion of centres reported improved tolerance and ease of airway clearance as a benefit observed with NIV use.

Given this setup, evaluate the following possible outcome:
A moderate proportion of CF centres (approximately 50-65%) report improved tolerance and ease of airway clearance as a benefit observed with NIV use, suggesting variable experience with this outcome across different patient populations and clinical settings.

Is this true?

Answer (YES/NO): NO